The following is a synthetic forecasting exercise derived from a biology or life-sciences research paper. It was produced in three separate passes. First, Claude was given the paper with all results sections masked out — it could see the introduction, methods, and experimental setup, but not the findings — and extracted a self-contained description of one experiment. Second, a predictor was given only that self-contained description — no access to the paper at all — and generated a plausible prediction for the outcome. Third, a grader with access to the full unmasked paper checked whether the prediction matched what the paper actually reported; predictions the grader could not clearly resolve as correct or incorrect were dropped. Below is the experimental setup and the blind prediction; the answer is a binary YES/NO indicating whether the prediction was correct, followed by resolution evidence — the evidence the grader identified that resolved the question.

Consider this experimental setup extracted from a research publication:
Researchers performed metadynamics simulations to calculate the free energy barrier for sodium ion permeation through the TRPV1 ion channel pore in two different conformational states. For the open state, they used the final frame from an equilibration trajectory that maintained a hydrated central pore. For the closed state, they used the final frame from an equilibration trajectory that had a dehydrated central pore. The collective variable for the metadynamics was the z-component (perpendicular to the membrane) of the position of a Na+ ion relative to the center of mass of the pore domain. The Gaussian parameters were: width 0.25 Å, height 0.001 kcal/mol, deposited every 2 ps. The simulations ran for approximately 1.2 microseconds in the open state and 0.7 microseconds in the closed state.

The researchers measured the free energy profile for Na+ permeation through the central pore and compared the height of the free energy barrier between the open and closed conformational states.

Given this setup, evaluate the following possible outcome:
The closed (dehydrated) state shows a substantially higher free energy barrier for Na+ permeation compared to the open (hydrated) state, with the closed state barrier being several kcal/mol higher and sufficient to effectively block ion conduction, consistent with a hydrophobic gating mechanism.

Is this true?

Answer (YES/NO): YES